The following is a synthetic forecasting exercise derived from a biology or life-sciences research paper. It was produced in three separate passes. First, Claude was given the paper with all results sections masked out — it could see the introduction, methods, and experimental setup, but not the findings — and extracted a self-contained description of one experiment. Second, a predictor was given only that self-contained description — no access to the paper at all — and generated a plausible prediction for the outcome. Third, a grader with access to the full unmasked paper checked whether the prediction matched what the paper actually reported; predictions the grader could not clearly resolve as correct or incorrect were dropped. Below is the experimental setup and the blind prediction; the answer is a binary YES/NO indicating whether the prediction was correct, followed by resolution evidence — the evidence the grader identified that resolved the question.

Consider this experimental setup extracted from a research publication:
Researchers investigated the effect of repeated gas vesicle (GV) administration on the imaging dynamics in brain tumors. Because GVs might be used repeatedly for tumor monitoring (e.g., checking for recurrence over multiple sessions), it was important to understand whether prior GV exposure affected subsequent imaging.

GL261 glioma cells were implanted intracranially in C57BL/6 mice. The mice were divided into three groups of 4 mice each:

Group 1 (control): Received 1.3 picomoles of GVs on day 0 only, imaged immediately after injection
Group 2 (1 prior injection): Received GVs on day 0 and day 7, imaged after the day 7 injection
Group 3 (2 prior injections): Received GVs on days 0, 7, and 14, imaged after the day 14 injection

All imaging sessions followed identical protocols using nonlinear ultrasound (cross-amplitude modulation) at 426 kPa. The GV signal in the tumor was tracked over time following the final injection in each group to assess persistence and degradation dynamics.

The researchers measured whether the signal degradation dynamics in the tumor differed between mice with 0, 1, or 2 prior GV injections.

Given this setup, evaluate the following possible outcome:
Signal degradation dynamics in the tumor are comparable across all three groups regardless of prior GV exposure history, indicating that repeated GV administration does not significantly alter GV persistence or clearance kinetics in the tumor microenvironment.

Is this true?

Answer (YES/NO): NO